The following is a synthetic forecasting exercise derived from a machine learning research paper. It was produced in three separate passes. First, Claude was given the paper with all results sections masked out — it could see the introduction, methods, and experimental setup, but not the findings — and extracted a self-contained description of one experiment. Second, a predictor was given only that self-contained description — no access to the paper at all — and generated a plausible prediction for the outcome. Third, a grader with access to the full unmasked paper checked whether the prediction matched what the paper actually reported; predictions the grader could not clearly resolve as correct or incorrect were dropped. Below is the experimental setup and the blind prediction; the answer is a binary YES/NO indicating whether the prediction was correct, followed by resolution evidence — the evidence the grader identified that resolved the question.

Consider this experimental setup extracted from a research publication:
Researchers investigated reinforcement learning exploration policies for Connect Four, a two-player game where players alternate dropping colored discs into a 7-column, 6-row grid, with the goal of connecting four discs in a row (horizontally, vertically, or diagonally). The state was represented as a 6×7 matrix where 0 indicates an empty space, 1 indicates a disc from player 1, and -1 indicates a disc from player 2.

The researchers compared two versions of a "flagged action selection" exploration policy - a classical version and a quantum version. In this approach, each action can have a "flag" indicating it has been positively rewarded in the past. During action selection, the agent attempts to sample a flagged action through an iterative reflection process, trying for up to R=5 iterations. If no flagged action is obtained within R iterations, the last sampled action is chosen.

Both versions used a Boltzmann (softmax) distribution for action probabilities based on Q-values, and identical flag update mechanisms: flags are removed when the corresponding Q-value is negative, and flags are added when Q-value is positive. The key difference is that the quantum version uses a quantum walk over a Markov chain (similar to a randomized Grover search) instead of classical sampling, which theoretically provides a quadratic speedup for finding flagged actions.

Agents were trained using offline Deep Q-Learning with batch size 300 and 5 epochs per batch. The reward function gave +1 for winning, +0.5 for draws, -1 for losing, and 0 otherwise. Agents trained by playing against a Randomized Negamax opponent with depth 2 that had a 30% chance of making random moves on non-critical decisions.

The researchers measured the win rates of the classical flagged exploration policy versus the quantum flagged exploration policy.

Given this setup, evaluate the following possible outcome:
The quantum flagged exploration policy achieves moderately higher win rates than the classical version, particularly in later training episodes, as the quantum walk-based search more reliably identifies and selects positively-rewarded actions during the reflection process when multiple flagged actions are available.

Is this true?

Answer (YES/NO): NO